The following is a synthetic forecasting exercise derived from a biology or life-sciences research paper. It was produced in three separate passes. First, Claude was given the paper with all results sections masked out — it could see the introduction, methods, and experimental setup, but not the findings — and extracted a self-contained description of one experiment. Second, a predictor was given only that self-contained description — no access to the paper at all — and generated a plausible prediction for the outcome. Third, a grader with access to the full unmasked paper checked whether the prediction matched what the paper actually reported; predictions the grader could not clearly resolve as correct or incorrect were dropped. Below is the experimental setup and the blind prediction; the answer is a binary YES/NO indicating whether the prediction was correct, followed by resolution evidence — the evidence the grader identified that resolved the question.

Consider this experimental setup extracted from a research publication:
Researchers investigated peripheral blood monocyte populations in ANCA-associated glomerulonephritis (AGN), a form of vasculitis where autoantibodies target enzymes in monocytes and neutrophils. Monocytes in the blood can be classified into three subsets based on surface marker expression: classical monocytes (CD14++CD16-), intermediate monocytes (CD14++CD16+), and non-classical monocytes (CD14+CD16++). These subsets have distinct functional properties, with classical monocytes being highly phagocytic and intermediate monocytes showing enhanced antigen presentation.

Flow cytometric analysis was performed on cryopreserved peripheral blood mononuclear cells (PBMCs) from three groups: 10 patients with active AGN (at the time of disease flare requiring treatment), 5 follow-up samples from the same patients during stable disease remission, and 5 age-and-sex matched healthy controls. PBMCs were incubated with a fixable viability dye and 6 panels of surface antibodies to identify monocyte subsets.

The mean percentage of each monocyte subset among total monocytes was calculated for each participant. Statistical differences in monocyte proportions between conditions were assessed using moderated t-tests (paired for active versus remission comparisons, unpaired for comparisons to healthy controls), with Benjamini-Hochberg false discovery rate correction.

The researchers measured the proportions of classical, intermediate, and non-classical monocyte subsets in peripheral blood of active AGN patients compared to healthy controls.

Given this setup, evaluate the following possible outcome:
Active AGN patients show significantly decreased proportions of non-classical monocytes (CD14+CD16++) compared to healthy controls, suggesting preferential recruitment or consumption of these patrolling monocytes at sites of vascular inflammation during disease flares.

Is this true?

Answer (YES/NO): YES